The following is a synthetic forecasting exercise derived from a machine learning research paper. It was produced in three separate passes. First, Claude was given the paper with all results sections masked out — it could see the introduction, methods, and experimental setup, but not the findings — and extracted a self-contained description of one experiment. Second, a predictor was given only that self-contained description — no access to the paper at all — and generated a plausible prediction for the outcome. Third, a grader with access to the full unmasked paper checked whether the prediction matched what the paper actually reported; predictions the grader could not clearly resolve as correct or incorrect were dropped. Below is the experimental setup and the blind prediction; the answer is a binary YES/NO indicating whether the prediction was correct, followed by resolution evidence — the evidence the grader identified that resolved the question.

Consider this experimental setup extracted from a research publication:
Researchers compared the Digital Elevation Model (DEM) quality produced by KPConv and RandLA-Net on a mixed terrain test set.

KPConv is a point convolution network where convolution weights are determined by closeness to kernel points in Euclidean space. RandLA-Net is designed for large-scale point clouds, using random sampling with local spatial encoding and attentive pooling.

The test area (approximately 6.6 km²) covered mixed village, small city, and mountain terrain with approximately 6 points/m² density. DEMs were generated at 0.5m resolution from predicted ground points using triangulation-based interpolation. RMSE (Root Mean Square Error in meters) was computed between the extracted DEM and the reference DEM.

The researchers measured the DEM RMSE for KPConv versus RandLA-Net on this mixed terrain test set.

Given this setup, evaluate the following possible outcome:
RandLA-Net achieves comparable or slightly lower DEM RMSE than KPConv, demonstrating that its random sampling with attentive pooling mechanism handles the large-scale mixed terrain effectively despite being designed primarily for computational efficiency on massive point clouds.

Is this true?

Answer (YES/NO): NO